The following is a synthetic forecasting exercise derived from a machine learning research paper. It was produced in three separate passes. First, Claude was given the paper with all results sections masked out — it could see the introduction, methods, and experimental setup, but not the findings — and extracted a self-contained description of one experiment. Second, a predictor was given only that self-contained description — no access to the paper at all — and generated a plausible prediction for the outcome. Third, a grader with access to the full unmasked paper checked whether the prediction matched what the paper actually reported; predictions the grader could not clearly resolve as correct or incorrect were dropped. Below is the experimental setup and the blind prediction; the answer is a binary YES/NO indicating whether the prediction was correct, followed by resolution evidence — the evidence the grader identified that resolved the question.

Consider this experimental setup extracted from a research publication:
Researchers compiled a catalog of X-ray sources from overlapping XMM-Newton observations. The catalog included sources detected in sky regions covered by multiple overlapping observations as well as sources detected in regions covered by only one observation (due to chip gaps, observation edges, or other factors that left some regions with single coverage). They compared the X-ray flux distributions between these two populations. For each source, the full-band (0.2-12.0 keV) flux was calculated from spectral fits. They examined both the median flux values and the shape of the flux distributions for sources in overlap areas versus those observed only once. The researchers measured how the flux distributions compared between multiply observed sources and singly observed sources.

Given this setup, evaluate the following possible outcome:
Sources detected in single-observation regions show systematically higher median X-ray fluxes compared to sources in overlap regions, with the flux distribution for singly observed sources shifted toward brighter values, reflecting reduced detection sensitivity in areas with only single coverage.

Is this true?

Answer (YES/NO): YES